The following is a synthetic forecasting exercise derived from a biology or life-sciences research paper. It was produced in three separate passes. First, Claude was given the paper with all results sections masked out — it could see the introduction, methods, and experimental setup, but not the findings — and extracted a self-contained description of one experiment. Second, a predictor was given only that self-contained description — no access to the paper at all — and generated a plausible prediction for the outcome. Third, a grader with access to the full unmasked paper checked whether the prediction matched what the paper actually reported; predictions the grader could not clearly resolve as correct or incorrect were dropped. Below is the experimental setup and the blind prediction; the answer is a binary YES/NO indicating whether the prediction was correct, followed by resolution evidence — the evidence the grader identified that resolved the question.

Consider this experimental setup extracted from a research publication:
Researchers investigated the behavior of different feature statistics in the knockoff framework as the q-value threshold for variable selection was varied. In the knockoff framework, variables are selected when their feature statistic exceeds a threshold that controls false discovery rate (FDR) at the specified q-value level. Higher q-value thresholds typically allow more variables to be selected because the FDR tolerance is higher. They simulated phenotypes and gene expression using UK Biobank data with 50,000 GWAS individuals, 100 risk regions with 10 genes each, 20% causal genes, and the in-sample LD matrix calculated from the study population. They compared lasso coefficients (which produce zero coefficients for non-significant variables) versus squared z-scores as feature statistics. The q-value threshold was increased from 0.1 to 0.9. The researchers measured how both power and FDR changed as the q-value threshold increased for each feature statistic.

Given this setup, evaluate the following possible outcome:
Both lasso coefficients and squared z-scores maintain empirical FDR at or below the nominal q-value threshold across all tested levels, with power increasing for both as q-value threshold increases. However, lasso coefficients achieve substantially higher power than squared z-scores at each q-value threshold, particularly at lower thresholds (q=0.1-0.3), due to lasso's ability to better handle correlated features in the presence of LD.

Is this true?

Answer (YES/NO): NO